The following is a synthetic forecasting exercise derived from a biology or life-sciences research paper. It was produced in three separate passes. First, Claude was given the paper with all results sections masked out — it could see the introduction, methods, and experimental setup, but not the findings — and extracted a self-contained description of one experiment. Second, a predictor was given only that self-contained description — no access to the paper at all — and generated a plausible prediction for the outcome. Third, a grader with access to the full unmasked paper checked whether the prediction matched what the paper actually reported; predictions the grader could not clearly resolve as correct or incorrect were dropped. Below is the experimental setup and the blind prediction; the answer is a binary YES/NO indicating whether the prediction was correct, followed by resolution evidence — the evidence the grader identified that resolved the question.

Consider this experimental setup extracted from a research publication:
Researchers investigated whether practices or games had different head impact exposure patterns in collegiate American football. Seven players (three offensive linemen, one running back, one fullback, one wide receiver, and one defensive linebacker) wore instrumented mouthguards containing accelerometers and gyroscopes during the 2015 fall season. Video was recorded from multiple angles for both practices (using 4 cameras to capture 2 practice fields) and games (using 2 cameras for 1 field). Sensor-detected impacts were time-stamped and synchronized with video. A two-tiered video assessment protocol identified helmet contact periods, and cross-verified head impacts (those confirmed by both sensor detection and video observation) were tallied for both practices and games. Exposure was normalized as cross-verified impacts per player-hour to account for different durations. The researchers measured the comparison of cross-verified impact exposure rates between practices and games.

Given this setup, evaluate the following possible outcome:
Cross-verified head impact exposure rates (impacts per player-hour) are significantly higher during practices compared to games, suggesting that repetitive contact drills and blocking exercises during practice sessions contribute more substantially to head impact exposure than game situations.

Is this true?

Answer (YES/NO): NO